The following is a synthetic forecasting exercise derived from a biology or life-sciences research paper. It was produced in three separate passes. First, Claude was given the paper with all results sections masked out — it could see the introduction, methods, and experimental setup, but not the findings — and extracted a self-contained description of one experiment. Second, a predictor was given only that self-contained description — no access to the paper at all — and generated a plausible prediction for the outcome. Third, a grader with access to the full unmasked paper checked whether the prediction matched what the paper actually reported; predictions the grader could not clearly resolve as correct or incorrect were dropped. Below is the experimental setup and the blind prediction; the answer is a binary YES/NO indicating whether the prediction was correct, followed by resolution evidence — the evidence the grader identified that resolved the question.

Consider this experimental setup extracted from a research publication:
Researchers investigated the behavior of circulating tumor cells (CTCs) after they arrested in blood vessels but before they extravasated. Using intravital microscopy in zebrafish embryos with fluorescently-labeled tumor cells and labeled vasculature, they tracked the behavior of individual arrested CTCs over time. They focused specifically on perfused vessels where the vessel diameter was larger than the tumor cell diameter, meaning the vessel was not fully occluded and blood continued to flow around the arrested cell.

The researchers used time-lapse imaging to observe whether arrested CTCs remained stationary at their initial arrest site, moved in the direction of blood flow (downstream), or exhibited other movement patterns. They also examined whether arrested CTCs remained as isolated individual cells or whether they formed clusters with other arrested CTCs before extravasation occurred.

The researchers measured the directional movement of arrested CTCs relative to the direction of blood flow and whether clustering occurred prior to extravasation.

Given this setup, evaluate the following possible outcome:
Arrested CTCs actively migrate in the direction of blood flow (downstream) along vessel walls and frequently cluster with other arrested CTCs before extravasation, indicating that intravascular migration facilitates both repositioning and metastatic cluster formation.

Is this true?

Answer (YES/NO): NO